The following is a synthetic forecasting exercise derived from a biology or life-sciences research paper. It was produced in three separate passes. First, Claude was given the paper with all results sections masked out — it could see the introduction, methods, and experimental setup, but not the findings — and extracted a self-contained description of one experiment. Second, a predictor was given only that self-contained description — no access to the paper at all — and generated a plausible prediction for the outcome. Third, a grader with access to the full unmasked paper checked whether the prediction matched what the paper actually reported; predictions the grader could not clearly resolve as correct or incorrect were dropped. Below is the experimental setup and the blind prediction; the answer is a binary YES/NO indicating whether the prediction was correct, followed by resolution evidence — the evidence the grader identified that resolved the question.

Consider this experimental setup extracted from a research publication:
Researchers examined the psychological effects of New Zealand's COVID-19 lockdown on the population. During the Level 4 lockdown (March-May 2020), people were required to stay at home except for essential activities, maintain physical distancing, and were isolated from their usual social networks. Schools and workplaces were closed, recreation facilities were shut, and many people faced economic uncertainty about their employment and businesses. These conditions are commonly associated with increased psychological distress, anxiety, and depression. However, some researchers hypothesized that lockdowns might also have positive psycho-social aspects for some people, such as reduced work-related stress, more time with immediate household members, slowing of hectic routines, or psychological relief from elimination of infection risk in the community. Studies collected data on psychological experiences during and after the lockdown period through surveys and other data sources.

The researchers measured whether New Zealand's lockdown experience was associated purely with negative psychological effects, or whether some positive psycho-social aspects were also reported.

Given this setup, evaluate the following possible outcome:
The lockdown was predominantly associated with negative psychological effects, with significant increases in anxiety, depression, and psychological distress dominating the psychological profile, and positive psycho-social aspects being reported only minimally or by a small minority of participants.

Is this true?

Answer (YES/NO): NO